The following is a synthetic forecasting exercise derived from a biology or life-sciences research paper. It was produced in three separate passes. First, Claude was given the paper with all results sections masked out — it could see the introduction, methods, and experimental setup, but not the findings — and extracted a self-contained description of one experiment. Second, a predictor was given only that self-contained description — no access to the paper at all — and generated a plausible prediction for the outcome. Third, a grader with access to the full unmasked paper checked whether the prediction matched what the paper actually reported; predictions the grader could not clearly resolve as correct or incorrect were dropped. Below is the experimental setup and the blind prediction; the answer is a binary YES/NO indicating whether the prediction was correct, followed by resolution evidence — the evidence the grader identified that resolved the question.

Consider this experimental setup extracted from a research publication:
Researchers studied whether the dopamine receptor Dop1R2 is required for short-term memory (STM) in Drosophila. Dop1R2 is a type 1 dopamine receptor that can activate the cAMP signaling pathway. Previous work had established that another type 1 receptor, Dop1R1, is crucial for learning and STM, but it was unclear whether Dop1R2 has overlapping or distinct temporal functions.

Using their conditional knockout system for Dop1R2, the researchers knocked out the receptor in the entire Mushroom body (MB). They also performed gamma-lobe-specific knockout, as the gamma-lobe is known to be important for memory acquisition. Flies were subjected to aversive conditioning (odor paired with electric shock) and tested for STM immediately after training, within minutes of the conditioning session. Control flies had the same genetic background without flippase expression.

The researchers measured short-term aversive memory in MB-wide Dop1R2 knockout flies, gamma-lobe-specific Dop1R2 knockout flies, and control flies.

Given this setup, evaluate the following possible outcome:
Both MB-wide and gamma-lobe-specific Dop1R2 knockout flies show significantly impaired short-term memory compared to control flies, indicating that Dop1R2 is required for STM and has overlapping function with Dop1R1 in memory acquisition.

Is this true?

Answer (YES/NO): NO